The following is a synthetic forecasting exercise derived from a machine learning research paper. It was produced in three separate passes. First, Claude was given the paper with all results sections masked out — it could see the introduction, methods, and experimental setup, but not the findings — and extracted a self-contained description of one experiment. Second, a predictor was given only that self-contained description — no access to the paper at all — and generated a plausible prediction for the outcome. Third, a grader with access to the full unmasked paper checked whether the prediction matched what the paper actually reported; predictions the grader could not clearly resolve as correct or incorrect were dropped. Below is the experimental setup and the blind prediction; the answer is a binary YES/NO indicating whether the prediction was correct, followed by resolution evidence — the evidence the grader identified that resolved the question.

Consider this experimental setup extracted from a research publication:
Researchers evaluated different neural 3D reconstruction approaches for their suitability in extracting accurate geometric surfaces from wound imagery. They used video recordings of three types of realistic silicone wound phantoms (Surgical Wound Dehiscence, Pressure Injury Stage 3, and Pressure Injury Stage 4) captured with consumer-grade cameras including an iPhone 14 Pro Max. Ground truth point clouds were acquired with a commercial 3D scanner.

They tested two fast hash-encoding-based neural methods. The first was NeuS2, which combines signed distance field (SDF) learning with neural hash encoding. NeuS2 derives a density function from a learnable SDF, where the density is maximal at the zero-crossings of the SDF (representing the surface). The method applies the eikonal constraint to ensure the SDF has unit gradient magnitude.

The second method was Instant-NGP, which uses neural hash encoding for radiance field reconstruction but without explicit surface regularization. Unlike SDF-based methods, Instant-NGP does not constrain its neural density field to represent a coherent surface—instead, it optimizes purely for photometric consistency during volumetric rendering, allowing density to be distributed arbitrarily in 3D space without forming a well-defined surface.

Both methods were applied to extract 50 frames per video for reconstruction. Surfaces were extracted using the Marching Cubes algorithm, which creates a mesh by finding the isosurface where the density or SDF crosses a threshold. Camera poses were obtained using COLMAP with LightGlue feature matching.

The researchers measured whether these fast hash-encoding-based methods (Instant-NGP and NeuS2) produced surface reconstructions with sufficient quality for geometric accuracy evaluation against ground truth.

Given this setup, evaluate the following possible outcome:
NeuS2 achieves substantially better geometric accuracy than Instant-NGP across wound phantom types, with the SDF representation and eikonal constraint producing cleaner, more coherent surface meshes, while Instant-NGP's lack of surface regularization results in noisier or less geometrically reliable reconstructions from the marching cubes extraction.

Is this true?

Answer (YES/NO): NO